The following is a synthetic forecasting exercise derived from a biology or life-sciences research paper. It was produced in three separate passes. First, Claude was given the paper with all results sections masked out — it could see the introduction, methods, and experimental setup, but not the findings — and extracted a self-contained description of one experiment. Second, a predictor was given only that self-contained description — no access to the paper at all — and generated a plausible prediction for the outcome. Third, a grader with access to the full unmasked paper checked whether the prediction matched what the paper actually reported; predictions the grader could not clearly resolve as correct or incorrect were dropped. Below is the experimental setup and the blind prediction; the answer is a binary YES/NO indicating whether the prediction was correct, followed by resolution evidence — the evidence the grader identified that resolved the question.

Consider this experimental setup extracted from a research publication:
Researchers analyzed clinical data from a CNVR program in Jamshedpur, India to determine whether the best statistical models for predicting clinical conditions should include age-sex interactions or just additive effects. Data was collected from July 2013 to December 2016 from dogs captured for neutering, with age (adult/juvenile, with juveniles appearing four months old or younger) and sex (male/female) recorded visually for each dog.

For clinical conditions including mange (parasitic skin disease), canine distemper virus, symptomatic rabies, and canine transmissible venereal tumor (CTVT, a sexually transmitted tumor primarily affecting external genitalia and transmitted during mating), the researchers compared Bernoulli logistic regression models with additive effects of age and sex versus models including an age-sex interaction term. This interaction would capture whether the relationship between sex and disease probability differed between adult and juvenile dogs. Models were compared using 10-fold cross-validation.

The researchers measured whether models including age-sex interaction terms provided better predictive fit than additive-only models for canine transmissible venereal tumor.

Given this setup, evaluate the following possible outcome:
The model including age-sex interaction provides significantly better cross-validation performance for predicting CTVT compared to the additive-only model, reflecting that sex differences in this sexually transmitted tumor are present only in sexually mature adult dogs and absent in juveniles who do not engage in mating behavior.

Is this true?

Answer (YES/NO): NO